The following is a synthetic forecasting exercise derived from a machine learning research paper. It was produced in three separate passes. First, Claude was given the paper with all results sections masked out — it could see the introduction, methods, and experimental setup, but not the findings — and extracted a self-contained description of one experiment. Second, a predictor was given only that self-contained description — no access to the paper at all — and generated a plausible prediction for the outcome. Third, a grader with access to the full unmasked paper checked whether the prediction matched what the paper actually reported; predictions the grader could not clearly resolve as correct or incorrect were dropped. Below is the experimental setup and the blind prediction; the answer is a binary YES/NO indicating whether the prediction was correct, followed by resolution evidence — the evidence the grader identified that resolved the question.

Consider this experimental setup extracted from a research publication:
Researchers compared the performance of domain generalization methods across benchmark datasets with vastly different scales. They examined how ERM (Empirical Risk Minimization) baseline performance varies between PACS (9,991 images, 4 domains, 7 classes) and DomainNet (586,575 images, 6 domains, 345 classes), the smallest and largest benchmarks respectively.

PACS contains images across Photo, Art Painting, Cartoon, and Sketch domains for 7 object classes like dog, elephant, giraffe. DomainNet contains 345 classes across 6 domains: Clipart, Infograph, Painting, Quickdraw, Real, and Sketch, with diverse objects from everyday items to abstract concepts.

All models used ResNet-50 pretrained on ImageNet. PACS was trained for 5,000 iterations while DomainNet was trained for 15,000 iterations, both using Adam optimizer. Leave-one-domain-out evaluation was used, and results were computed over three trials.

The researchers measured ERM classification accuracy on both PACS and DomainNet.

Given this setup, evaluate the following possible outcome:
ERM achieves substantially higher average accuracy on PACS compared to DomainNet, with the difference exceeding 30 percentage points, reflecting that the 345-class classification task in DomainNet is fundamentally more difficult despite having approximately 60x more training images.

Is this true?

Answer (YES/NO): YES